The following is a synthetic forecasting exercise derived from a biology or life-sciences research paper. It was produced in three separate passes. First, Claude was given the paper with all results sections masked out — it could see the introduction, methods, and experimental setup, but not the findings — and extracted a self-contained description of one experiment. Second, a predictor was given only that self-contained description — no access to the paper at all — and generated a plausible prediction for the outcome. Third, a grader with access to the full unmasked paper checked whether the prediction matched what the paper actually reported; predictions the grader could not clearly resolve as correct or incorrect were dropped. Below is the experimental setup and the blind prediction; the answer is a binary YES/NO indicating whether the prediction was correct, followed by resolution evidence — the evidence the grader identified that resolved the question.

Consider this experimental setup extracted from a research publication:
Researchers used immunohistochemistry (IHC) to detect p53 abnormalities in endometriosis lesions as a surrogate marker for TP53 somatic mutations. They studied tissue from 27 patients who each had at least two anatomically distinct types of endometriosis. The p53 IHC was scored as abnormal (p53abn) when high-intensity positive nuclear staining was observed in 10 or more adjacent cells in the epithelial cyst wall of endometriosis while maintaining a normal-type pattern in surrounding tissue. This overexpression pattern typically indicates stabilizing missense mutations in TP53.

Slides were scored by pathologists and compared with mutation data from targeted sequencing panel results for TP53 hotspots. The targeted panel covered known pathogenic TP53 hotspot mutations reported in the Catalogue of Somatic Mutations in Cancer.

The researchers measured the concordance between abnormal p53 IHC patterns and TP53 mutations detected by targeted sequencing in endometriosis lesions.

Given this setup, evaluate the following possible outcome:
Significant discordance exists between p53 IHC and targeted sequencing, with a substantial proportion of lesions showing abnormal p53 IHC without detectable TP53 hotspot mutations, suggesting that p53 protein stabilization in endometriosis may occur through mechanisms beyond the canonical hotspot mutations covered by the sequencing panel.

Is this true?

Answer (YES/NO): NO